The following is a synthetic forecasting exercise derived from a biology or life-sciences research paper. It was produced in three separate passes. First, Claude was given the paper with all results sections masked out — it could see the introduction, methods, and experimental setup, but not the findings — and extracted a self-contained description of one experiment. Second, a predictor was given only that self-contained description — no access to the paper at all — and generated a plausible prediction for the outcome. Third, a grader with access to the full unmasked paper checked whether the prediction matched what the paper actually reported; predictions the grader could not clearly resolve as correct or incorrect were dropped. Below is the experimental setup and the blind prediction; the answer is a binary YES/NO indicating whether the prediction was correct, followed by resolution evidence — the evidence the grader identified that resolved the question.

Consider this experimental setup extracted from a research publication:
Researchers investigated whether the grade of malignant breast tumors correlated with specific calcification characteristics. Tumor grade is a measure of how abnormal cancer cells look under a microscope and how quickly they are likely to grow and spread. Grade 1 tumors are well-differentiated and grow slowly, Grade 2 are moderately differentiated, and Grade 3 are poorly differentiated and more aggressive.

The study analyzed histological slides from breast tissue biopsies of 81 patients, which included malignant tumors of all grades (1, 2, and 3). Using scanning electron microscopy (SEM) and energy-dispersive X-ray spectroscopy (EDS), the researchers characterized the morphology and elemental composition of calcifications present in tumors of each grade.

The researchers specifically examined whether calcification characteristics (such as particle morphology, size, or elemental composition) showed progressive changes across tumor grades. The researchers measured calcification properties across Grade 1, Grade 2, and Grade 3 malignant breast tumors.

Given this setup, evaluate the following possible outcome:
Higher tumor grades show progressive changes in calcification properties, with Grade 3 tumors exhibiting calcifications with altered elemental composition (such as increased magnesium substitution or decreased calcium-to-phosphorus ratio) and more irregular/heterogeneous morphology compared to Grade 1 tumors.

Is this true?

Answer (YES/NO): NO